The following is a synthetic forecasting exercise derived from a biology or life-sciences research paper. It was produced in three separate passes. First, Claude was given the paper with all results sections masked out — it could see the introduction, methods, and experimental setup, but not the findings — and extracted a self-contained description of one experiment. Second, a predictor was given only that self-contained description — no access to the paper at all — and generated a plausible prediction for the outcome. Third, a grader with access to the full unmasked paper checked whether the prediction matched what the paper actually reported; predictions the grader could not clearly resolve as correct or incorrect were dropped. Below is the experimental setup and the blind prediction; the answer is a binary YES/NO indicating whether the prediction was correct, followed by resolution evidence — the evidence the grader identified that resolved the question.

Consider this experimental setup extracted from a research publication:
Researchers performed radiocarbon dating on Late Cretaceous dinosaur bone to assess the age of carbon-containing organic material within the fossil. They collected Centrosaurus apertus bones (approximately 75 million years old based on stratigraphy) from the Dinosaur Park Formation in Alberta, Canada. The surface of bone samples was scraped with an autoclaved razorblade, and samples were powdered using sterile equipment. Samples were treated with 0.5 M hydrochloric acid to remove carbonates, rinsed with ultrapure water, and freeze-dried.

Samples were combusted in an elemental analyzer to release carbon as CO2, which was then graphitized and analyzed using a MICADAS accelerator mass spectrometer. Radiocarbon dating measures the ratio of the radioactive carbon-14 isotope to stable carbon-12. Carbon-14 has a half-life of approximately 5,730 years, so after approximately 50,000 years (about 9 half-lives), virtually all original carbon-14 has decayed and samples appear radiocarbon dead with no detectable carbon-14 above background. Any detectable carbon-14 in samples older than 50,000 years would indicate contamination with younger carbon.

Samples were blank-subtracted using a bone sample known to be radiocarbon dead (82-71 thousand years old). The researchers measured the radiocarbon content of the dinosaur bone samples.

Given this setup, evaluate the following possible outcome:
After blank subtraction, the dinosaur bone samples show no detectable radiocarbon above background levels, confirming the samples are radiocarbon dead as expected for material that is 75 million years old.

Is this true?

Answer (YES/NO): NO